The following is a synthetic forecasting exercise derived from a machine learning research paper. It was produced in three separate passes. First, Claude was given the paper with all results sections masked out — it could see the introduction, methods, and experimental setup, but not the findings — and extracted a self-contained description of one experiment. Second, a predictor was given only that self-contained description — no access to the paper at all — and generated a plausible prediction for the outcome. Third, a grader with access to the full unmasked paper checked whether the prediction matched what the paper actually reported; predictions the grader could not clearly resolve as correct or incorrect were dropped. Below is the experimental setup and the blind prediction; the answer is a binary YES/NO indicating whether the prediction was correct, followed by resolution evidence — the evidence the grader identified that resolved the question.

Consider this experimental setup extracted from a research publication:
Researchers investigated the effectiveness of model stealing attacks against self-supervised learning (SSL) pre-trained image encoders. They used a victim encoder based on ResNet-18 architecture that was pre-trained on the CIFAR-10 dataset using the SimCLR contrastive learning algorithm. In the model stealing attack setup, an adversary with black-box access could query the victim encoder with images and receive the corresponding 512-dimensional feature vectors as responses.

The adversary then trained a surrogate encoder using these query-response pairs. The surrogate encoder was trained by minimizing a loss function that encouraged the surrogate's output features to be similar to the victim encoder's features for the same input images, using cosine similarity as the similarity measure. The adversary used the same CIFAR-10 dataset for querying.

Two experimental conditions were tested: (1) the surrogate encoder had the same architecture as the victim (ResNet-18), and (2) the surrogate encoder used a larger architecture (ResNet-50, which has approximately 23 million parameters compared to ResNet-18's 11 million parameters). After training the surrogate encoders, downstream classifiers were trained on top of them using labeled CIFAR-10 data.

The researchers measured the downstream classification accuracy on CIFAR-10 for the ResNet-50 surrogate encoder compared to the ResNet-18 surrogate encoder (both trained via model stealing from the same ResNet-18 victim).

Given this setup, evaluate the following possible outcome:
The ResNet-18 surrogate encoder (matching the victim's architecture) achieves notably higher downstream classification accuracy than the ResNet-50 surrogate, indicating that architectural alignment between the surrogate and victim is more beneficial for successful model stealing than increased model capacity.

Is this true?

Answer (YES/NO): NO